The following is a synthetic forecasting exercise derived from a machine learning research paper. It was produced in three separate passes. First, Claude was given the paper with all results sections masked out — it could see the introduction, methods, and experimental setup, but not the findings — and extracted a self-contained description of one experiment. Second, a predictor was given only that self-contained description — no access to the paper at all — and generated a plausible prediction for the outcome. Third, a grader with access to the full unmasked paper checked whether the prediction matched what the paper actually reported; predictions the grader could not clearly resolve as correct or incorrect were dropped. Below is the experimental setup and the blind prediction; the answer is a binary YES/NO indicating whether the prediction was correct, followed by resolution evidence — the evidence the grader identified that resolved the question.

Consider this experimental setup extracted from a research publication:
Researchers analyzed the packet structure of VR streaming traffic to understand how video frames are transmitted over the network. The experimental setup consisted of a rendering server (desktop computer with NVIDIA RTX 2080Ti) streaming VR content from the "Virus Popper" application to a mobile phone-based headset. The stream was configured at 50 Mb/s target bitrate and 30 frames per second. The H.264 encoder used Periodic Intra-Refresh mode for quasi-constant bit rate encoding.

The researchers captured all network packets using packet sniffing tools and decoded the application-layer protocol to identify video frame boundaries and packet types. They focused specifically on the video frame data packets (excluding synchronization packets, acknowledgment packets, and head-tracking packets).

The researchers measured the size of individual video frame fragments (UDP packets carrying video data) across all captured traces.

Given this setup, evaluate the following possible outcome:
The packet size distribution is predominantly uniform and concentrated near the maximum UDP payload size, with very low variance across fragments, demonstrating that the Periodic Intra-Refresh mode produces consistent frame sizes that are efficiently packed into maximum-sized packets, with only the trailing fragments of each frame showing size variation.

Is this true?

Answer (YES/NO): NO